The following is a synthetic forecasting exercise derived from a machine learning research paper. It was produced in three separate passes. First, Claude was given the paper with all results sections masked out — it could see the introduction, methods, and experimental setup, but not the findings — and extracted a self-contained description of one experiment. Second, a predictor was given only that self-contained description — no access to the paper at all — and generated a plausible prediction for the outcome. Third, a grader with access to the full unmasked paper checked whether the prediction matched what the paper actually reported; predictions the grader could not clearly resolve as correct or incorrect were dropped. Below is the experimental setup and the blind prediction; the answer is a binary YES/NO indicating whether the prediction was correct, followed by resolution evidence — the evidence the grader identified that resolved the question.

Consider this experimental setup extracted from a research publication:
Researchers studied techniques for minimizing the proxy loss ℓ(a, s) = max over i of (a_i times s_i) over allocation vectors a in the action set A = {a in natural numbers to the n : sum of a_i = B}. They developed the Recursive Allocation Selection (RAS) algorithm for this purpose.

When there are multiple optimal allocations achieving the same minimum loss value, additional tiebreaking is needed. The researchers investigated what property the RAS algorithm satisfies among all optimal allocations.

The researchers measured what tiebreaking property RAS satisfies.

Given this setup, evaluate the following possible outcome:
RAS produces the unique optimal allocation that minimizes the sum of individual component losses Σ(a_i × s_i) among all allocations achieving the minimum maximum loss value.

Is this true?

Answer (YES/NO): NO